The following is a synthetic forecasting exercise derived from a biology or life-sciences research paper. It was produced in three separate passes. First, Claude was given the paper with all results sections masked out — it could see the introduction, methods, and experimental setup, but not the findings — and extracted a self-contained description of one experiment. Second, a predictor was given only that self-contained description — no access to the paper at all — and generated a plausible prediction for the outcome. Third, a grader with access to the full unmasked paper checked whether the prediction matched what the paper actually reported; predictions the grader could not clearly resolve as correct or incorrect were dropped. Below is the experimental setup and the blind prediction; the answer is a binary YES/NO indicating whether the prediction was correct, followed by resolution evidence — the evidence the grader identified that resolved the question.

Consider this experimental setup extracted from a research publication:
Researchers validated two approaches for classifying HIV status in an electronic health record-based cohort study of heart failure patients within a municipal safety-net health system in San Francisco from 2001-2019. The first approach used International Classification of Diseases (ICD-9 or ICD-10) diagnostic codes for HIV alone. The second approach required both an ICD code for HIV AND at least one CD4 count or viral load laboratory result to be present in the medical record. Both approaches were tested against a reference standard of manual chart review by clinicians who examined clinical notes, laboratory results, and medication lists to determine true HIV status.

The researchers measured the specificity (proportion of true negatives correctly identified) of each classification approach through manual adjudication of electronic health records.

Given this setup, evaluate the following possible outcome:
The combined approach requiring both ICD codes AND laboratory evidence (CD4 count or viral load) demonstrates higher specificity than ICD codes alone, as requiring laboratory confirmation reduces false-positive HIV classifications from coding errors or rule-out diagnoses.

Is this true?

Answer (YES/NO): YES